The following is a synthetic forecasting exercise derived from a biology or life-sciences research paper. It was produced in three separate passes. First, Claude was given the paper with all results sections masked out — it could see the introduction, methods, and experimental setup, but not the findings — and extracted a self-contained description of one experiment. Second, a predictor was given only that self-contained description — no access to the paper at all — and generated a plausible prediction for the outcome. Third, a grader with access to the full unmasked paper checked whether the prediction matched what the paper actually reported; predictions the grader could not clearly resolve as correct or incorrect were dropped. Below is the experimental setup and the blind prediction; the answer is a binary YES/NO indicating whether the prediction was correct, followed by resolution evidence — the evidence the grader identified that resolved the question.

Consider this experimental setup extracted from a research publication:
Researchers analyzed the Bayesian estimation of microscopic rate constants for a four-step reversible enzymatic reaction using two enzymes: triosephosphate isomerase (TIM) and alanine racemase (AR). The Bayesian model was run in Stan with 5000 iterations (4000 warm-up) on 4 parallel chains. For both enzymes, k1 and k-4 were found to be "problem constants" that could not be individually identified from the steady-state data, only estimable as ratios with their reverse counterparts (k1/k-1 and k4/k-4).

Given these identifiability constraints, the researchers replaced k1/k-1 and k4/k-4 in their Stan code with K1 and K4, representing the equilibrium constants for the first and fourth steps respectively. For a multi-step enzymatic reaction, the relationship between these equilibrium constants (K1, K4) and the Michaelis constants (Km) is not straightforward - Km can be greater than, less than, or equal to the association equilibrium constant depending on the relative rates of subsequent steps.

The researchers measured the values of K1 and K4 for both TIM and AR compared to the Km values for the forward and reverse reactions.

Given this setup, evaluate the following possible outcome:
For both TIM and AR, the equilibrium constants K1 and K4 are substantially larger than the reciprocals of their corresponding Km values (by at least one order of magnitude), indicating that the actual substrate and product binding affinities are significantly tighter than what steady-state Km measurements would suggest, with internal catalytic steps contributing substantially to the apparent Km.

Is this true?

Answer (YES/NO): NO